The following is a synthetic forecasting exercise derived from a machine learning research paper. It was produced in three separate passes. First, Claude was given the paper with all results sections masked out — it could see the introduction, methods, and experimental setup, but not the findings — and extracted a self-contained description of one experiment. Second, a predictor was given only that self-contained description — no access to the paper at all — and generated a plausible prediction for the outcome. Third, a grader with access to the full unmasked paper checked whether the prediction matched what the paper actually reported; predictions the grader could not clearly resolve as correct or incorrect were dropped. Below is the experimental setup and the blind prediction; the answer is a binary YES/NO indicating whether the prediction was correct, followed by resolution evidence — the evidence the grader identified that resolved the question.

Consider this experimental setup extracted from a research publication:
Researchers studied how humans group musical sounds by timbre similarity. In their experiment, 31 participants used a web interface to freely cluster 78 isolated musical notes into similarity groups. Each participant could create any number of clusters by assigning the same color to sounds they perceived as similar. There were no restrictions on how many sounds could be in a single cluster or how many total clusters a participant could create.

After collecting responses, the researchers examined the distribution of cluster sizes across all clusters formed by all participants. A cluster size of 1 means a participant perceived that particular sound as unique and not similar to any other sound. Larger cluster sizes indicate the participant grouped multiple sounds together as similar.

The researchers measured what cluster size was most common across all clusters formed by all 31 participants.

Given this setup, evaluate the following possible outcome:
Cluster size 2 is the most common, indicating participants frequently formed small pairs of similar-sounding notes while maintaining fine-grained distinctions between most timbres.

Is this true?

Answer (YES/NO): NO